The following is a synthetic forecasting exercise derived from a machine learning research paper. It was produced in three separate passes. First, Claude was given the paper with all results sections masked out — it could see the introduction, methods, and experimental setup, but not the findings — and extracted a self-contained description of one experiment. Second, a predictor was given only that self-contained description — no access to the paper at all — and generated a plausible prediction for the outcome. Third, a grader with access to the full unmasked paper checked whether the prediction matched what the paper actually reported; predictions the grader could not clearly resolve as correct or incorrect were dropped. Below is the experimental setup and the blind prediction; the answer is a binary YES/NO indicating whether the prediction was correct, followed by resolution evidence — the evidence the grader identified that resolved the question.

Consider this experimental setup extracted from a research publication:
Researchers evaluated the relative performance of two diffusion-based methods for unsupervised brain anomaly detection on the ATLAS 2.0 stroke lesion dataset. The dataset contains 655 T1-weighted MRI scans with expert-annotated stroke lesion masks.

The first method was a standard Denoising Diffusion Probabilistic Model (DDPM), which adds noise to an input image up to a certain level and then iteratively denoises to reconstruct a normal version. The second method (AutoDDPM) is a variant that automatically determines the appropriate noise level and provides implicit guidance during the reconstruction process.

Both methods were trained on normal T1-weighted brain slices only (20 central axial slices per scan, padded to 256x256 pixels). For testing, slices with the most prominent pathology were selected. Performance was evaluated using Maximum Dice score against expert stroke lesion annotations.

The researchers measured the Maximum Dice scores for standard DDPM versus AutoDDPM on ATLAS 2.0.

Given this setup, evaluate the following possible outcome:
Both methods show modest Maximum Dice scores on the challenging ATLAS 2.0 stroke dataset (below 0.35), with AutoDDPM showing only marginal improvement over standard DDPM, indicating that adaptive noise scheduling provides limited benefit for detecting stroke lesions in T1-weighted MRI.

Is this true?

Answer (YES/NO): NO